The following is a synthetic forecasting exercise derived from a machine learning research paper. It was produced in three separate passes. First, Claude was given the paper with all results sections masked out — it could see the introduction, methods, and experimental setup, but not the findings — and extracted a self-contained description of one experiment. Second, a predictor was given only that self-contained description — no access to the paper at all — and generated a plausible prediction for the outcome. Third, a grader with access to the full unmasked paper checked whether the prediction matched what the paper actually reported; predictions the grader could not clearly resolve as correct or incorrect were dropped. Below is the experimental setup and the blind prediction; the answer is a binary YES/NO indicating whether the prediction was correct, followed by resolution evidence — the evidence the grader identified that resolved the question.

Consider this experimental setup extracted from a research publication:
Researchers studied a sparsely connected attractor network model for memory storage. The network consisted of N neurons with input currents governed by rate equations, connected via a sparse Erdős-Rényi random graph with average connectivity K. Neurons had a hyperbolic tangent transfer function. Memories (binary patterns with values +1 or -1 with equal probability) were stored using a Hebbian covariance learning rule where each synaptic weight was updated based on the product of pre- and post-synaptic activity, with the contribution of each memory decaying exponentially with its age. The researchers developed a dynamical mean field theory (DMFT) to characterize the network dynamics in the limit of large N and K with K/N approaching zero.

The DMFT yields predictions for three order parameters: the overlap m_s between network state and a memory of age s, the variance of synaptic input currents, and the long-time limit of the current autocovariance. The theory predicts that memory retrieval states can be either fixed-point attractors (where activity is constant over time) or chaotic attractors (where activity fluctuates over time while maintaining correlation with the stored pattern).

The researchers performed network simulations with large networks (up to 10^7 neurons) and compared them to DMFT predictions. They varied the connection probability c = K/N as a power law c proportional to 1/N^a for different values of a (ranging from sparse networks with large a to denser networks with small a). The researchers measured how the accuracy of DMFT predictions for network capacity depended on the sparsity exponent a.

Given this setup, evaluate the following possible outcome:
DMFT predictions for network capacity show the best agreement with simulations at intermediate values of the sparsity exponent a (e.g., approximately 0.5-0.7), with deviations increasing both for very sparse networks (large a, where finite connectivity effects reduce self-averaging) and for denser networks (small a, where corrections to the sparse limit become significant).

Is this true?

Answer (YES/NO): NO